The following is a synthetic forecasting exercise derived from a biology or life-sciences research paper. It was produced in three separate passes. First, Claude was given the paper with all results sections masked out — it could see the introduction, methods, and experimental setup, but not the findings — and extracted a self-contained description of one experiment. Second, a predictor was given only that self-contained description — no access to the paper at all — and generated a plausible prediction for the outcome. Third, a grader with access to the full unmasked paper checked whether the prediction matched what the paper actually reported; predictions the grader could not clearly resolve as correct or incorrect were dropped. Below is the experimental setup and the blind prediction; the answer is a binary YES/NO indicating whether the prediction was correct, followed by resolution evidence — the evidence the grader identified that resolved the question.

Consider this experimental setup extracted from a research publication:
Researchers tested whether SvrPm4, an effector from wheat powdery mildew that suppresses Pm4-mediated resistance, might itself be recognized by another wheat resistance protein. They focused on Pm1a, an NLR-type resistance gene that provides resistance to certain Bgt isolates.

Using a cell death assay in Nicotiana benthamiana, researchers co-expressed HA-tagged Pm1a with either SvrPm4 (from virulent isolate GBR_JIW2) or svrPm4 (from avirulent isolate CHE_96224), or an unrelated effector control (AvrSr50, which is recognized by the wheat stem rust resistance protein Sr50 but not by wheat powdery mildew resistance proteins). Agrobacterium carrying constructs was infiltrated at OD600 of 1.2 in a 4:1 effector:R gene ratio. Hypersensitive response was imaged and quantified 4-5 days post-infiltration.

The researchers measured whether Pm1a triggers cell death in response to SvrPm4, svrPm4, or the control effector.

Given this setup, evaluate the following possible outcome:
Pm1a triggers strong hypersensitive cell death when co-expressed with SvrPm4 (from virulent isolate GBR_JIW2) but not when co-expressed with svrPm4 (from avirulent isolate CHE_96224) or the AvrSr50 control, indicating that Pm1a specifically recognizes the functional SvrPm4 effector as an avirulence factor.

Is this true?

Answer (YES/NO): YES